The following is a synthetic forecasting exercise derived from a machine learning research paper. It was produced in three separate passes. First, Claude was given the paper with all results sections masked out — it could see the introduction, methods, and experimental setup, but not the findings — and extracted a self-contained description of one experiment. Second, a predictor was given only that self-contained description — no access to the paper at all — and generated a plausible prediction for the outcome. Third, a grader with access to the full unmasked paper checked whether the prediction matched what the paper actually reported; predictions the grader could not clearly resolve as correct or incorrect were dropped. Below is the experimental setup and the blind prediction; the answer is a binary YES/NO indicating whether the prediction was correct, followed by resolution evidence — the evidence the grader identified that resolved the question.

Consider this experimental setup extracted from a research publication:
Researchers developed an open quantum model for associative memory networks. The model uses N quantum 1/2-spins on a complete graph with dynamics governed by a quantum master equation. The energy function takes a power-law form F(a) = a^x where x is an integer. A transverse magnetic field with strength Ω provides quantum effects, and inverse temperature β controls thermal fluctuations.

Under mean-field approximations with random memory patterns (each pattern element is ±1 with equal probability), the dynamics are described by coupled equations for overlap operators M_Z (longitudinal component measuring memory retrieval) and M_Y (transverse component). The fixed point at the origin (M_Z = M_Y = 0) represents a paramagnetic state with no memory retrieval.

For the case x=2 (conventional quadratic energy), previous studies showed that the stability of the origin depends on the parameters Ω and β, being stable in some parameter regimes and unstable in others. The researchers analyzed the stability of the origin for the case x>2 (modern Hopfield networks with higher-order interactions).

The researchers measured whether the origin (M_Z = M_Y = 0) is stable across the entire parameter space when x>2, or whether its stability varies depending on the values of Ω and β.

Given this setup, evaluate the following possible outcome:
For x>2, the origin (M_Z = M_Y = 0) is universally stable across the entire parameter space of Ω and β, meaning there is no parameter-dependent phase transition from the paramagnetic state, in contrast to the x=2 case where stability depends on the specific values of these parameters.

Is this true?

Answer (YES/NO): YES